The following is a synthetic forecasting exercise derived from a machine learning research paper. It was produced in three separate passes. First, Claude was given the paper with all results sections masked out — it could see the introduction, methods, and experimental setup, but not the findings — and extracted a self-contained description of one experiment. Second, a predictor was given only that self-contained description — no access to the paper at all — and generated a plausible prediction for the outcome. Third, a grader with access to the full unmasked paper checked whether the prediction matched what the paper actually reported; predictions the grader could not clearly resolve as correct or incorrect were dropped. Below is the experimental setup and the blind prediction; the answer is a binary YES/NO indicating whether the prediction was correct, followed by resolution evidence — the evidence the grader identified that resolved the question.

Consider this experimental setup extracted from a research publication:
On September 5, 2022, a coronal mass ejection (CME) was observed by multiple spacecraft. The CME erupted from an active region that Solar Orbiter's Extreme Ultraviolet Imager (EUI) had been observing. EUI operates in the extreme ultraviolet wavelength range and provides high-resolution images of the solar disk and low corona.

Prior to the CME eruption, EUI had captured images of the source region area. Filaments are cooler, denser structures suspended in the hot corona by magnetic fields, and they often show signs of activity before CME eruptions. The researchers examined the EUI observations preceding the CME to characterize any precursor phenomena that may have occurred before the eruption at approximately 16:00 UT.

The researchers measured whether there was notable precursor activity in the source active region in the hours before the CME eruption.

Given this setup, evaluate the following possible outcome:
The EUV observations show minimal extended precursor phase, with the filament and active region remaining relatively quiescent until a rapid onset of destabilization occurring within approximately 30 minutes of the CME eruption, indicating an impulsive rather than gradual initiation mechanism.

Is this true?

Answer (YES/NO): NO